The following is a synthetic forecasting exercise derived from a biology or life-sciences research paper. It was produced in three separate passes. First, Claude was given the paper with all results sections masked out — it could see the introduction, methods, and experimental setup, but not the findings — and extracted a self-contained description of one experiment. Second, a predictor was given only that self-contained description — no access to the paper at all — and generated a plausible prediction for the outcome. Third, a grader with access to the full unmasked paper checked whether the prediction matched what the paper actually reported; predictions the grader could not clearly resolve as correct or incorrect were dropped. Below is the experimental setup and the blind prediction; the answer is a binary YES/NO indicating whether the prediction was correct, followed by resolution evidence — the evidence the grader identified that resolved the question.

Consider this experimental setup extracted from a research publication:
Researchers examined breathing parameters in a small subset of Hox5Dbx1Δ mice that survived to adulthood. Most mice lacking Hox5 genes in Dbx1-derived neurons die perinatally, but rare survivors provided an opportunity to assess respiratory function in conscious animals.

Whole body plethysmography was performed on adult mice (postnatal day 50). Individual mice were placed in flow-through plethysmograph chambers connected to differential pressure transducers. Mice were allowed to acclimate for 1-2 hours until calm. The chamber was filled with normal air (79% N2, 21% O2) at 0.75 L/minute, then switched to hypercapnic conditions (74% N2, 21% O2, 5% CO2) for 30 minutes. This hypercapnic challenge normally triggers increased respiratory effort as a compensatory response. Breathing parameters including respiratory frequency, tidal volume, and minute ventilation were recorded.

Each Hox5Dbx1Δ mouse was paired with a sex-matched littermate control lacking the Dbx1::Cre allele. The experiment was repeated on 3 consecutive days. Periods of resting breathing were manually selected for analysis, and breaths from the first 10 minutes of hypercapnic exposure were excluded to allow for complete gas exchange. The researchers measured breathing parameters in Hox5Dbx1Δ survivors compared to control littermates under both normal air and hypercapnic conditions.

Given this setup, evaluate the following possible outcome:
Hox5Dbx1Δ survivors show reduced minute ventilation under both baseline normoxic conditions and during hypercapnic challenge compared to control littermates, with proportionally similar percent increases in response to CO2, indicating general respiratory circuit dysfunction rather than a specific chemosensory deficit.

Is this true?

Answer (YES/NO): NO